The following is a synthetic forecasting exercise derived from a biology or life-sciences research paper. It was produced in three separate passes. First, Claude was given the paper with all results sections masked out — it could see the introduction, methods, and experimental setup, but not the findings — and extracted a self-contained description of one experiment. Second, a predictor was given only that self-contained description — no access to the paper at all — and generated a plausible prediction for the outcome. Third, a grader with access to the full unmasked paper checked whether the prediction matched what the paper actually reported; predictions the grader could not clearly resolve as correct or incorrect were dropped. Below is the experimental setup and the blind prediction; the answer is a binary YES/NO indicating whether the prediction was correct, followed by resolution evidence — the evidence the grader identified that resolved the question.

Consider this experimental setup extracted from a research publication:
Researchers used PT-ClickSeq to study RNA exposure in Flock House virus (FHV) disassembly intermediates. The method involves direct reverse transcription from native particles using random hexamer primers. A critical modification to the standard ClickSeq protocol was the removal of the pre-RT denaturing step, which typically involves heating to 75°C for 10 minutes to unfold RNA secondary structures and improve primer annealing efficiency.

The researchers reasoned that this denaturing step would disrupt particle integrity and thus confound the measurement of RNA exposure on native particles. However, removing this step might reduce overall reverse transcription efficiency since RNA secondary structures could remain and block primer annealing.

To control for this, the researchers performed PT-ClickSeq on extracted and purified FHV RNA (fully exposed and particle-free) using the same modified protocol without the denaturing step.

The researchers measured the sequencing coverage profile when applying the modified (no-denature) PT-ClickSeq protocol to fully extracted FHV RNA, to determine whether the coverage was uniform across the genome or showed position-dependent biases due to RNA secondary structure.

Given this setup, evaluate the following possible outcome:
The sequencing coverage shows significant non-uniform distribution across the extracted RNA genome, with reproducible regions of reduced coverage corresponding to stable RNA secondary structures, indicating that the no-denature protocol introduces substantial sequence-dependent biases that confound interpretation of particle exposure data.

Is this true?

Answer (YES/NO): NO